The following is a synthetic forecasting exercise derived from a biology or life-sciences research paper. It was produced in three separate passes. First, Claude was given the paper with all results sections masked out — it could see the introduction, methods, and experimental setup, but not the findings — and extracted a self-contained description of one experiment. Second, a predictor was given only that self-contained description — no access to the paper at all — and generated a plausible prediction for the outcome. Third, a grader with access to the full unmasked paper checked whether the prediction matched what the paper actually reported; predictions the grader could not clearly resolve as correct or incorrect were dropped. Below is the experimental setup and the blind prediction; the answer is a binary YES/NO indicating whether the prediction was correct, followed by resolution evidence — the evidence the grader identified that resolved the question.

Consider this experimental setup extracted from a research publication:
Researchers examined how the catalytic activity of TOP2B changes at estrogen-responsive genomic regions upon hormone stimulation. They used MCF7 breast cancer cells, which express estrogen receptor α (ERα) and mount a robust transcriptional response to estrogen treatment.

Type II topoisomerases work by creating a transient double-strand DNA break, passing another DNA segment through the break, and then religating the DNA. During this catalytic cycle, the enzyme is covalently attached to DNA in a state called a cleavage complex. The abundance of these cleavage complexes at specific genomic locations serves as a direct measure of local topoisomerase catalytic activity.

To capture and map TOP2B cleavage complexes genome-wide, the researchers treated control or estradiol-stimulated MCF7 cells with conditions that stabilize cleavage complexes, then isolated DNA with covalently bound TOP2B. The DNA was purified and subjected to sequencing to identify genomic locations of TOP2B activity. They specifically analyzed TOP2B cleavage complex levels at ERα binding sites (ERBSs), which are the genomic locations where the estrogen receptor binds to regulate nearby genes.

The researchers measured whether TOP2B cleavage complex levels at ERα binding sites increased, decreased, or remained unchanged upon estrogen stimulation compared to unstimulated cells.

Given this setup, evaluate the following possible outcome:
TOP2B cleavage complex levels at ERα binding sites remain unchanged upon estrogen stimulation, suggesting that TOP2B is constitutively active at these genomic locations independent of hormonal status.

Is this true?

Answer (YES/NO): NO